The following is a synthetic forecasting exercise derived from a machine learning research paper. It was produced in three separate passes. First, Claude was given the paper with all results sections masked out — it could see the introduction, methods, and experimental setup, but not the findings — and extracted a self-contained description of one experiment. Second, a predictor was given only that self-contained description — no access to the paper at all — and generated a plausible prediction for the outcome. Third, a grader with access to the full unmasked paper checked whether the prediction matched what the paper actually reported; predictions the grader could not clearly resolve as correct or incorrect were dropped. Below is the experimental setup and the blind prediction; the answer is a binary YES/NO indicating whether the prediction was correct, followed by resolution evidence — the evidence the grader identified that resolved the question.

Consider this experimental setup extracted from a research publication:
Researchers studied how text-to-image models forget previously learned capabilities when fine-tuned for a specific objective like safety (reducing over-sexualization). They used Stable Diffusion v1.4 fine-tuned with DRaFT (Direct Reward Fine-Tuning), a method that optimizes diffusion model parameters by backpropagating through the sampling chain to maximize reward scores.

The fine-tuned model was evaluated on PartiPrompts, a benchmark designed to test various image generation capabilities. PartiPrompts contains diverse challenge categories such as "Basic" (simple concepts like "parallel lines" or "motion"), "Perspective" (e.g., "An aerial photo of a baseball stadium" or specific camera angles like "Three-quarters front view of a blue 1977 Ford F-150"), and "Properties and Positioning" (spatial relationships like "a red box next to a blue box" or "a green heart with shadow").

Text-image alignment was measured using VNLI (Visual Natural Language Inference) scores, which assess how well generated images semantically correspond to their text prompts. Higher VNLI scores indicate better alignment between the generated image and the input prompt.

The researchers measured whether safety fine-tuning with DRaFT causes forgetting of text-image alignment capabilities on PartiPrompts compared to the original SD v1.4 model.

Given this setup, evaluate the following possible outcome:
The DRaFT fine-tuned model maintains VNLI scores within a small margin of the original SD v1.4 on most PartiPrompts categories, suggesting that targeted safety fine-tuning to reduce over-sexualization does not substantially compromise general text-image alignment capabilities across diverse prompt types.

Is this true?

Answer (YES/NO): NO